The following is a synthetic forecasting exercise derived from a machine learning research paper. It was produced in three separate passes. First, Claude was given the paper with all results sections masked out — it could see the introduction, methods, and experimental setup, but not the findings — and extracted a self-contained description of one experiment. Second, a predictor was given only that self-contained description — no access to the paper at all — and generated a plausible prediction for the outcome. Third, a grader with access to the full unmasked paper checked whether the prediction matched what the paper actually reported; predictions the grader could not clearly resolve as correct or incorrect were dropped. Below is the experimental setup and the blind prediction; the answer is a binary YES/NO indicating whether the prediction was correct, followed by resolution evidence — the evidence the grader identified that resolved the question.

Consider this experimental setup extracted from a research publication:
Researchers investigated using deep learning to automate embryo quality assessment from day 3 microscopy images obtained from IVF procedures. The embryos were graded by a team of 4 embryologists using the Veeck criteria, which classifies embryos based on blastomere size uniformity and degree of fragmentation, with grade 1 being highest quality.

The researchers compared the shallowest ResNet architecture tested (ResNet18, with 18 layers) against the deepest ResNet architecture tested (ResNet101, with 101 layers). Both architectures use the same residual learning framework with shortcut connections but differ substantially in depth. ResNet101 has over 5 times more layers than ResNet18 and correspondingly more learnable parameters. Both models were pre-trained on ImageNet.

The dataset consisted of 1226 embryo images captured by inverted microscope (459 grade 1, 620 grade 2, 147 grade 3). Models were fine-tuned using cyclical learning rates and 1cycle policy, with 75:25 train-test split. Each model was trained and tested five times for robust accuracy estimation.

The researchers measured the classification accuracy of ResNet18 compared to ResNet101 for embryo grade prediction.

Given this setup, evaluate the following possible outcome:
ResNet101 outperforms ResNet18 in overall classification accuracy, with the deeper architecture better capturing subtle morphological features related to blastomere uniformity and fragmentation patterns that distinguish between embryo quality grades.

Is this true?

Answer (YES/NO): NO